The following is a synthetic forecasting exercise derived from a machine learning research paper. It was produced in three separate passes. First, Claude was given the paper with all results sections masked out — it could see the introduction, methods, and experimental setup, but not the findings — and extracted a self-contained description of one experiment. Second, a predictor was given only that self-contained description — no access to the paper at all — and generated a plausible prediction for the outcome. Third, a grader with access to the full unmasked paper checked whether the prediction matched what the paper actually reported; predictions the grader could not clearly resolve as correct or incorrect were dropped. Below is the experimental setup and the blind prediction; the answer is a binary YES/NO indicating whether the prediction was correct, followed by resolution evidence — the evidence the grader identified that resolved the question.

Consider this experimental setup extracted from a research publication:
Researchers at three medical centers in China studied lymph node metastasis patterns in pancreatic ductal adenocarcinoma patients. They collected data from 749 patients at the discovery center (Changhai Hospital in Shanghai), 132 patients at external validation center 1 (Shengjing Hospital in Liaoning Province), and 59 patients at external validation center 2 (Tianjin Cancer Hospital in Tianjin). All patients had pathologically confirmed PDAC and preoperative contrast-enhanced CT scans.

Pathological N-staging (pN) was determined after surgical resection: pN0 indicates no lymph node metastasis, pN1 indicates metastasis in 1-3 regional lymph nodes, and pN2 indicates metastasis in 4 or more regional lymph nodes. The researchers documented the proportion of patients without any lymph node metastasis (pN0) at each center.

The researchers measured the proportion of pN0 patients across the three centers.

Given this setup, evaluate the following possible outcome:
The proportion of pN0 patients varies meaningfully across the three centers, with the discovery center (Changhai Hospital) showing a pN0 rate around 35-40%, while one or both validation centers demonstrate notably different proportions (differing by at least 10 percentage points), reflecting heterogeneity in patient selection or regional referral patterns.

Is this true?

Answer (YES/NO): NO